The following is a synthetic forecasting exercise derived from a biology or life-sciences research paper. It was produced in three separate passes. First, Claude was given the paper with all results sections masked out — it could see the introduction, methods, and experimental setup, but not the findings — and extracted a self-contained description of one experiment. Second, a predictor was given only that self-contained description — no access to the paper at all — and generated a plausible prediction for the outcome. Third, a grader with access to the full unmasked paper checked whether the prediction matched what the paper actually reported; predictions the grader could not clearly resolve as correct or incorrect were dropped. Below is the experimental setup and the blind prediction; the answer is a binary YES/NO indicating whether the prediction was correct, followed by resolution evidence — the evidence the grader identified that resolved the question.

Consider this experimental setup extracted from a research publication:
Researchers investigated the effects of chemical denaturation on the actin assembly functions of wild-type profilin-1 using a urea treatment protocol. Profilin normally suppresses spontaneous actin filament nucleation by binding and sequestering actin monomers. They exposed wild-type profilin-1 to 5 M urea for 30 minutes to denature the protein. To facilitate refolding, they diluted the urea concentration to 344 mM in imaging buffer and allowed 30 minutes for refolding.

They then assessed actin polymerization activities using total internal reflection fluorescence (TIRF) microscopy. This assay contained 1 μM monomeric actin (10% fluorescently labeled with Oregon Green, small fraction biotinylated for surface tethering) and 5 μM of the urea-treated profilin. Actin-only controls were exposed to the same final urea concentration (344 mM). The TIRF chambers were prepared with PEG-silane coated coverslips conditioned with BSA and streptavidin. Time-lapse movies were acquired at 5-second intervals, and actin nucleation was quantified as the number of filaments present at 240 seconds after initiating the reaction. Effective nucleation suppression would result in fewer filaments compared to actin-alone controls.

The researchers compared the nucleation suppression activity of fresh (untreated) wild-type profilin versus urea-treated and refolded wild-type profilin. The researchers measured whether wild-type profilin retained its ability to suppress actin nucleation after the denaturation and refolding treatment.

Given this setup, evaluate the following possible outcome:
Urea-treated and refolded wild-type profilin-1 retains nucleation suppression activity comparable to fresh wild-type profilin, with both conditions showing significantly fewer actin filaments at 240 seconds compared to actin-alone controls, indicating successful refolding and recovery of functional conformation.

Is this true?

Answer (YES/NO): NO